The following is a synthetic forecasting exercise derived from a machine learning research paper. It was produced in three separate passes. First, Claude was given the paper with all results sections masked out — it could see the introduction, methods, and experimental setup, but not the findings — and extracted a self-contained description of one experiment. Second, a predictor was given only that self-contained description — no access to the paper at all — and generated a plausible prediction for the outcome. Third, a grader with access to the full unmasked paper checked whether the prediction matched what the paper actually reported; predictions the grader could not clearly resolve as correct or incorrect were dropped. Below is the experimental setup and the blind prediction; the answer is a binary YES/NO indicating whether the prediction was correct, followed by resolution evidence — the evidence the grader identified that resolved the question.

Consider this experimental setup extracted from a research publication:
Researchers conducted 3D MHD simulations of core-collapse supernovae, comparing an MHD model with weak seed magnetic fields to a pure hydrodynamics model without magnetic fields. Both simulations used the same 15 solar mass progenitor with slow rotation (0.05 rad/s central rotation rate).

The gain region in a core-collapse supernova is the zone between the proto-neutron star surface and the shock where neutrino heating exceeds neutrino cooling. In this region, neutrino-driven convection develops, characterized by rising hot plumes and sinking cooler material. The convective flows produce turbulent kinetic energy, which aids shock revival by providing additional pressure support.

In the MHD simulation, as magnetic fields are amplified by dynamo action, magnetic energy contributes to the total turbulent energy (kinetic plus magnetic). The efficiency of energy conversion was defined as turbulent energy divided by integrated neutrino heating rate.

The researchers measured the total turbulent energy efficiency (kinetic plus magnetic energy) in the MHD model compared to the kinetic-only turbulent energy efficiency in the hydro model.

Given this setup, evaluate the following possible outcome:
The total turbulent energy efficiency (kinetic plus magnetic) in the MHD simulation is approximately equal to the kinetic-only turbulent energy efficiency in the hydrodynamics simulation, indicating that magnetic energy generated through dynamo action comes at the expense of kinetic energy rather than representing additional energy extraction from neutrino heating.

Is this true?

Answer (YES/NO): NO